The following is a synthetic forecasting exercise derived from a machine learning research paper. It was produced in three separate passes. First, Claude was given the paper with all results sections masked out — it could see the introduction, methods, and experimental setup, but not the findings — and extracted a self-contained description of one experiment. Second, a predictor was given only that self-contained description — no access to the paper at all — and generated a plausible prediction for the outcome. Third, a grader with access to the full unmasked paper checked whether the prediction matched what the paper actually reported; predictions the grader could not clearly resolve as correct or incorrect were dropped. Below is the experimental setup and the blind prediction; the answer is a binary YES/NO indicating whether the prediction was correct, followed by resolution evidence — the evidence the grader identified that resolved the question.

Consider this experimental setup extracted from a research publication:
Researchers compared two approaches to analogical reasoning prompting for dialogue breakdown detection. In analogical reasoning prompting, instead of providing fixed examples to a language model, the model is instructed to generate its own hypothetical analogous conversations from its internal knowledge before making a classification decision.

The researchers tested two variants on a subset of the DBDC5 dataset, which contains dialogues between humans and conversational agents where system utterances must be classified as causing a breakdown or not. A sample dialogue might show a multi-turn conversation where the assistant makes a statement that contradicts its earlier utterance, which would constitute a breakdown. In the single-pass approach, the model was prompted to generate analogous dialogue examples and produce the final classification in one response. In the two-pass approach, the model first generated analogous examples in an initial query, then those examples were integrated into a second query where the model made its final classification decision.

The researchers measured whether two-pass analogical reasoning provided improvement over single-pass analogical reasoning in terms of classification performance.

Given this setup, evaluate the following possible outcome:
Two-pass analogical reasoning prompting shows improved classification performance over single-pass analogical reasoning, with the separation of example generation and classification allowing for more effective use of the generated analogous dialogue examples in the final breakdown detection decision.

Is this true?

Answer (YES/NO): NO